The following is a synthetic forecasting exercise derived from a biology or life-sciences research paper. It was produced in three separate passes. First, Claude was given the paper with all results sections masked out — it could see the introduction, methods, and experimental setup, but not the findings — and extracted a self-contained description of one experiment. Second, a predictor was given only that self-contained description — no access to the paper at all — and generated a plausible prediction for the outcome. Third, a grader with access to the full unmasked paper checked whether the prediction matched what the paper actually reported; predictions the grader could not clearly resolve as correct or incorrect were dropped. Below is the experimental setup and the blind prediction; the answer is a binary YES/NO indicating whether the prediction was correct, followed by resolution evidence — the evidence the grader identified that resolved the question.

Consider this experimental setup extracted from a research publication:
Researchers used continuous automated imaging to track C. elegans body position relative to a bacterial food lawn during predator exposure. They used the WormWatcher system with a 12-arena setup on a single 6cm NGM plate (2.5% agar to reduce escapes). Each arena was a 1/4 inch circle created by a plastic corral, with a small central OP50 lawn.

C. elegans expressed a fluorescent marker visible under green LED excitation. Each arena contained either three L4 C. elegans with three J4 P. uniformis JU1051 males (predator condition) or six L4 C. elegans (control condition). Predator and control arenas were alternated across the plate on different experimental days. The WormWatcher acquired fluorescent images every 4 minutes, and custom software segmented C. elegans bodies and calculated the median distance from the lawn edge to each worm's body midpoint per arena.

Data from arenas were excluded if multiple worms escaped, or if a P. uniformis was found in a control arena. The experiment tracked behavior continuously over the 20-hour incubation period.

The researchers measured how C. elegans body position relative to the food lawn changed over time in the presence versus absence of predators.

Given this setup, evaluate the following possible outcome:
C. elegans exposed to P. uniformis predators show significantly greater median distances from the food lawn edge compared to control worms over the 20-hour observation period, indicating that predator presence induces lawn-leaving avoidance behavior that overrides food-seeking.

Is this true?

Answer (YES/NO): YES